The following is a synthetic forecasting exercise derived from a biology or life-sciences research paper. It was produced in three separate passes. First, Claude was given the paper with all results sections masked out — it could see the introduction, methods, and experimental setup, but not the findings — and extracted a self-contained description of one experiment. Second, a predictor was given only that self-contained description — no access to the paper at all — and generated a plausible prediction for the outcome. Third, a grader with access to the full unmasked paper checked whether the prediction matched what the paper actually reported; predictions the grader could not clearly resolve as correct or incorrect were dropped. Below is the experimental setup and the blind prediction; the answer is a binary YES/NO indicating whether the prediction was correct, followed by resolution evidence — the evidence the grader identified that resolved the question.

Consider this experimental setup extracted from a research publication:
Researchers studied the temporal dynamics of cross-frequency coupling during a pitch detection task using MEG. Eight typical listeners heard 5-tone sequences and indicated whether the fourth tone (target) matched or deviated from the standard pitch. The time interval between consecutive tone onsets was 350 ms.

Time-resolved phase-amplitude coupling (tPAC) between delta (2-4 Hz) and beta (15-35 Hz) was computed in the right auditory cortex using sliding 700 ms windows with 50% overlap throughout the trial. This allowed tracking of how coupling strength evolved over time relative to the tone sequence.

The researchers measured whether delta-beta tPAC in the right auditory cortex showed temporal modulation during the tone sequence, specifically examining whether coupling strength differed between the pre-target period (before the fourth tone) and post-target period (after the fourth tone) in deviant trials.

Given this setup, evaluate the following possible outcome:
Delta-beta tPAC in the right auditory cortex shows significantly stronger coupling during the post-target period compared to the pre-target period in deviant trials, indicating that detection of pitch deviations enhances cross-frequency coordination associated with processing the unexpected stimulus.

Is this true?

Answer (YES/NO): NO